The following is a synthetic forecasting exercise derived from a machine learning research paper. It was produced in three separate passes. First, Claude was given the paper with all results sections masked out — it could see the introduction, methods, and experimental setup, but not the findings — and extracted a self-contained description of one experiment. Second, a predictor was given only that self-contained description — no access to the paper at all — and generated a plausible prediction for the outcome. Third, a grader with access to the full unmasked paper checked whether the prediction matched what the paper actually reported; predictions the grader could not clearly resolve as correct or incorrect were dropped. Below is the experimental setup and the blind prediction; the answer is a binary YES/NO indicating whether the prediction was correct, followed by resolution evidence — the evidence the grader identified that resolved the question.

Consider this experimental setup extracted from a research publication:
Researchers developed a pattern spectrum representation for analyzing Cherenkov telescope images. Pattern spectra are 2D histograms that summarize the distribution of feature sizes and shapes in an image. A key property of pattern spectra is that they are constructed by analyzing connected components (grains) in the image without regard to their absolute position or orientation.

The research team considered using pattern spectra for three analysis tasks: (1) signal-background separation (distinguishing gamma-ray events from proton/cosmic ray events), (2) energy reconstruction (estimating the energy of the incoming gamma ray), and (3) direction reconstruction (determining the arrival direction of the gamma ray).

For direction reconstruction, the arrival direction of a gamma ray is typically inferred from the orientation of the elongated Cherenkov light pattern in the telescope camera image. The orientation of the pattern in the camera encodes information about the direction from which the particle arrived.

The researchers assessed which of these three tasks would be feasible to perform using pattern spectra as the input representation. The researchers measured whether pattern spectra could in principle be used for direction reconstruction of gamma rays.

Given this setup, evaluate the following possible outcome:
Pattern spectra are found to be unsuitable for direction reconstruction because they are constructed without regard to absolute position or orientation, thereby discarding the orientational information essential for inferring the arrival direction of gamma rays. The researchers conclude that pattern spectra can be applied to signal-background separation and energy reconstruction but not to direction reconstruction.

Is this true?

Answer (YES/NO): YES